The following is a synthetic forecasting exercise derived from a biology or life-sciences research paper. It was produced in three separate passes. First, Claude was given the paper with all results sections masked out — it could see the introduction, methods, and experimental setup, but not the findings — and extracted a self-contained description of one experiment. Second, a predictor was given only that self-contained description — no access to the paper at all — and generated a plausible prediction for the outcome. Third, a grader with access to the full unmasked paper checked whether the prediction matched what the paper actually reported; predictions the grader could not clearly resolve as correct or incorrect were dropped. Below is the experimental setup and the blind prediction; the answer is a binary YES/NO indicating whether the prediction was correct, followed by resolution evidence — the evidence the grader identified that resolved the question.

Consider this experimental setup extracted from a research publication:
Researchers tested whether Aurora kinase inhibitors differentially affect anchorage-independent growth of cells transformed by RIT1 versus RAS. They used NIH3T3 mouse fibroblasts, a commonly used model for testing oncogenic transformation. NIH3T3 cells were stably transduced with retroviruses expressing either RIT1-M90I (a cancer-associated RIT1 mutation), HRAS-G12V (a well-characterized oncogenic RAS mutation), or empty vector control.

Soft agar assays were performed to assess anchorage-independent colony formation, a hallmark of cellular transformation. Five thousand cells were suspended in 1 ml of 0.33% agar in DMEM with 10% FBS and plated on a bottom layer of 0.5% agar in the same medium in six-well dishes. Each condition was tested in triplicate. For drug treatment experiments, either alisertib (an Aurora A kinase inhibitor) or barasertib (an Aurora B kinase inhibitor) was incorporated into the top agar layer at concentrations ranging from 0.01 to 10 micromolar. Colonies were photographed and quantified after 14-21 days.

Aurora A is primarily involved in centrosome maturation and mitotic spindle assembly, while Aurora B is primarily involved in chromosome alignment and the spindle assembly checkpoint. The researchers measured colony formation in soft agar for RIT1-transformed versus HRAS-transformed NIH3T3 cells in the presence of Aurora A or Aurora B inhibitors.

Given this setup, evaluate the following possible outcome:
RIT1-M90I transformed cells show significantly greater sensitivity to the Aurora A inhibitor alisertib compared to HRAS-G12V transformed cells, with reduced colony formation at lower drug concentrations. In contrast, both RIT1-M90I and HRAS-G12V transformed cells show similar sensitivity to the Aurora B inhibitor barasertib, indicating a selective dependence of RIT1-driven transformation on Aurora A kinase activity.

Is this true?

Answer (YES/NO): NO